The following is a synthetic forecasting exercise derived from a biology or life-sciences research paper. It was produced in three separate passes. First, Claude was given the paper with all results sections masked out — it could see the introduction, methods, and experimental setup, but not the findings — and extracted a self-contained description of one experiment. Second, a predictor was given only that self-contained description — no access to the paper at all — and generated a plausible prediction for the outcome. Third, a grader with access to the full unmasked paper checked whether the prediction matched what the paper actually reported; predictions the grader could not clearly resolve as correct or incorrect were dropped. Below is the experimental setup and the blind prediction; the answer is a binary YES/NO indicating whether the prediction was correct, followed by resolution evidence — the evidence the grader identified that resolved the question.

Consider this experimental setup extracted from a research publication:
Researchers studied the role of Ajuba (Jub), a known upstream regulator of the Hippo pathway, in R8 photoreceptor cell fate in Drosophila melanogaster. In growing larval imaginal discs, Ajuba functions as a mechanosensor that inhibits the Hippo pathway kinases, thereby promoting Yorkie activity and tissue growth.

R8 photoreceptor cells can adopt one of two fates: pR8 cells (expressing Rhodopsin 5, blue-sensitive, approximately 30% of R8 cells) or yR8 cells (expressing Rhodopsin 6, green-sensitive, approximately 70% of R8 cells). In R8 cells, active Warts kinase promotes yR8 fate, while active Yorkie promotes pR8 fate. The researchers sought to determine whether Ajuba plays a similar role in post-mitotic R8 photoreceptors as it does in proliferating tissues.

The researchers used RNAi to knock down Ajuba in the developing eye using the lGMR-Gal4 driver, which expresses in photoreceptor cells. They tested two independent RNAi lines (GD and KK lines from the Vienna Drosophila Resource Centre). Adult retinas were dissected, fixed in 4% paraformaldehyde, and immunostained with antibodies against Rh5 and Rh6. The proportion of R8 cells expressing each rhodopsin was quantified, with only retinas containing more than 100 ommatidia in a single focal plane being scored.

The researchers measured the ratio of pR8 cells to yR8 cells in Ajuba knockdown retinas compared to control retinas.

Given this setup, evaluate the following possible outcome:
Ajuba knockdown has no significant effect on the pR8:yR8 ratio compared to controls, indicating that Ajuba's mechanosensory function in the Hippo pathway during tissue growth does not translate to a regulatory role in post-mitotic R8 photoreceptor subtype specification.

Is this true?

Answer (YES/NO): YES